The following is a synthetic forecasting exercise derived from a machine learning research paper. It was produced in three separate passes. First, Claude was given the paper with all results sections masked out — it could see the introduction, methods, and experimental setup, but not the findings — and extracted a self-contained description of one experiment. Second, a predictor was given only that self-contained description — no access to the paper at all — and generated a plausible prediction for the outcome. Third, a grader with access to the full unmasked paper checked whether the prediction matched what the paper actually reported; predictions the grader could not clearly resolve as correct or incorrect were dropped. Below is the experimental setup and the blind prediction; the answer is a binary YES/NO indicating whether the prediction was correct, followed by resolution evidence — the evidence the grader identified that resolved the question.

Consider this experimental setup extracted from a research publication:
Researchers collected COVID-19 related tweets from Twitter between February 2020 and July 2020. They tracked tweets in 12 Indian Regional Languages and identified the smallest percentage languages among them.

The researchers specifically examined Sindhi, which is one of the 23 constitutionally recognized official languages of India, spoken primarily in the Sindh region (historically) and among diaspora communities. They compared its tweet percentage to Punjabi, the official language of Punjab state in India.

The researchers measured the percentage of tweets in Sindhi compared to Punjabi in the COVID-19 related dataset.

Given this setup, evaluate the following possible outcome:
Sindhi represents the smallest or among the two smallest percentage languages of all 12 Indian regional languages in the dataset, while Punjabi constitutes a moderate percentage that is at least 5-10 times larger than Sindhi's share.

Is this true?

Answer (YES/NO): NO